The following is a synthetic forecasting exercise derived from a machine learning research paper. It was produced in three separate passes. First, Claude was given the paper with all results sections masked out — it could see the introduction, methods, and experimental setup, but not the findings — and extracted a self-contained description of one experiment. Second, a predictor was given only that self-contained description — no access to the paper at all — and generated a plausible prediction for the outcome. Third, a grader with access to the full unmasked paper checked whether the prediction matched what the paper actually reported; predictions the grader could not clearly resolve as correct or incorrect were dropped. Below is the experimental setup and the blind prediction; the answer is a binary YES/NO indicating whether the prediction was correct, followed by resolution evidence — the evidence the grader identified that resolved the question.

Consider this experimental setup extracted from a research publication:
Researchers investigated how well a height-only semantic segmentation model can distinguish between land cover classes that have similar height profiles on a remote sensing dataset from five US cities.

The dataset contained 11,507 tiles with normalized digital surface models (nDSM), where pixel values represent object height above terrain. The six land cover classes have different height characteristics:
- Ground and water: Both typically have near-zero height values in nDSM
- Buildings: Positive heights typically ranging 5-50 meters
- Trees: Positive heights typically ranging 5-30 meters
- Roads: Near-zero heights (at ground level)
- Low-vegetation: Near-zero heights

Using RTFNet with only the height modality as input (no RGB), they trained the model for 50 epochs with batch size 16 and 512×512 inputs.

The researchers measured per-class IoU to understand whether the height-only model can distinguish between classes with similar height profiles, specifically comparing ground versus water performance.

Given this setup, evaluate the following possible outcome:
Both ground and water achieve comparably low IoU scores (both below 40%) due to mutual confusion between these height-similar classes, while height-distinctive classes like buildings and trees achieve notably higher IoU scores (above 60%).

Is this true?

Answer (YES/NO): NO